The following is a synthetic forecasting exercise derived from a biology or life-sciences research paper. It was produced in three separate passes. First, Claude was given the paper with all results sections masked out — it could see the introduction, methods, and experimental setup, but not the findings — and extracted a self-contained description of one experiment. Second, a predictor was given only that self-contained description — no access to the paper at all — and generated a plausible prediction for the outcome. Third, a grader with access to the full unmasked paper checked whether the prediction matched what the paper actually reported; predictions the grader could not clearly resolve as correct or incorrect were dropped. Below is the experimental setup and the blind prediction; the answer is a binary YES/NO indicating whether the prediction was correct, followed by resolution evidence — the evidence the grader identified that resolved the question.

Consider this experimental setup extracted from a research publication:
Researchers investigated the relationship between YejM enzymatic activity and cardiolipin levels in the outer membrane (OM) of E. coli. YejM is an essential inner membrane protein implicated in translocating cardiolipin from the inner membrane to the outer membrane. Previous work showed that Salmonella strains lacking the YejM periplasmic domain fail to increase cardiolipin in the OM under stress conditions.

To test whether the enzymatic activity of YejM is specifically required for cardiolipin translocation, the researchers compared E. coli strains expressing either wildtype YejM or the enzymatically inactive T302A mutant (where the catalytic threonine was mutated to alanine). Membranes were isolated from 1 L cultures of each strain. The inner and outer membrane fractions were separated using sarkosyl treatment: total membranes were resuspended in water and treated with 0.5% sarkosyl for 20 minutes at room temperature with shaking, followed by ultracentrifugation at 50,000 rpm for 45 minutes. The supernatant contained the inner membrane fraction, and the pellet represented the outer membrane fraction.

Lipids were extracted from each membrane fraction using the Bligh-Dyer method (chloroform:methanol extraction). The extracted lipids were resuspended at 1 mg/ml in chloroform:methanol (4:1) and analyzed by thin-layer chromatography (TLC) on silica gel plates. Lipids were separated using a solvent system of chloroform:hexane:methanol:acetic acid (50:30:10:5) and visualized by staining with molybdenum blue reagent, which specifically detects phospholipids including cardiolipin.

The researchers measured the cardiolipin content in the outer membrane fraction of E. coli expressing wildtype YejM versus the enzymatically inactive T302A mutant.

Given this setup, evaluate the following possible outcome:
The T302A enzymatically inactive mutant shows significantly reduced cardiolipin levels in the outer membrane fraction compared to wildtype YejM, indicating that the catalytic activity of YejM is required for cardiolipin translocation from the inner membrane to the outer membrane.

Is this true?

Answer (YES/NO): YES